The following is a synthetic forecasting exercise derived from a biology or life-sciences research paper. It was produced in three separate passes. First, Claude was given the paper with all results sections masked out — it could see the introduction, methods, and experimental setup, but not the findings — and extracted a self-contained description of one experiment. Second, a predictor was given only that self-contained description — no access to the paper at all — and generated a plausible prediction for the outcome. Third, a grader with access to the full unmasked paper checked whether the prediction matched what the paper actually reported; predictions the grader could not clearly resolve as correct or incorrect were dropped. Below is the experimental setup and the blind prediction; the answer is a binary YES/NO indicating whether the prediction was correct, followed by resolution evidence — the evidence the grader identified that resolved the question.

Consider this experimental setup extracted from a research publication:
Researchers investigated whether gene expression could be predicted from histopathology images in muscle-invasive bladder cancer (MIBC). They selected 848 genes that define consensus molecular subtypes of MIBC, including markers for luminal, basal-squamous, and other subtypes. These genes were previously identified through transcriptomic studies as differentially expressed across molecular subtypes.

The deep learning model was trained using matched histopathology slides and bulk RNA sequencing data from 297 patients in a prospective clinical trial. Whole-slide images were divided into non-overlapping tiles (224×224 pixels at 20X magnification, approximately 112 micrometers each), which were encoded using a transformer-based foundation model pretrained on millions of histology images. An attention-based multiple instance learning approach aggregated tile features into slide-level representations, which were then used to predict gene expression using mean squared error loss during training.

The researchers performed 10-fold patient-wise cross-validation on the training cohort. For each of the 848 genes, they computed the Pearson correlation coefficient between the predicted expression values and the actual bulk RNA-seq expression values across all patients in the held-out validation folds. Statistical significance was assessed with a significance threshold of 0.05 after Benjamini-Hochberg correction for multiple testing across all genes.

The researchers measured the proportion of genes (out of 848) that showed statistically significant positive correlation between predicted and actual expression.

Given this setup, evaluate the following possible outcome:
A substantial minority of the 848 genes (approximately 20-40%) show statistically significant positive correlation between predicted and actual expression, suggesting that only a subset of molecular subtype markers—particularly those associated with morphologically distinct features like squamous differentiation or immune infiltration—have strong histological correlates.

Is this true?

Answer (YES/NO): NO